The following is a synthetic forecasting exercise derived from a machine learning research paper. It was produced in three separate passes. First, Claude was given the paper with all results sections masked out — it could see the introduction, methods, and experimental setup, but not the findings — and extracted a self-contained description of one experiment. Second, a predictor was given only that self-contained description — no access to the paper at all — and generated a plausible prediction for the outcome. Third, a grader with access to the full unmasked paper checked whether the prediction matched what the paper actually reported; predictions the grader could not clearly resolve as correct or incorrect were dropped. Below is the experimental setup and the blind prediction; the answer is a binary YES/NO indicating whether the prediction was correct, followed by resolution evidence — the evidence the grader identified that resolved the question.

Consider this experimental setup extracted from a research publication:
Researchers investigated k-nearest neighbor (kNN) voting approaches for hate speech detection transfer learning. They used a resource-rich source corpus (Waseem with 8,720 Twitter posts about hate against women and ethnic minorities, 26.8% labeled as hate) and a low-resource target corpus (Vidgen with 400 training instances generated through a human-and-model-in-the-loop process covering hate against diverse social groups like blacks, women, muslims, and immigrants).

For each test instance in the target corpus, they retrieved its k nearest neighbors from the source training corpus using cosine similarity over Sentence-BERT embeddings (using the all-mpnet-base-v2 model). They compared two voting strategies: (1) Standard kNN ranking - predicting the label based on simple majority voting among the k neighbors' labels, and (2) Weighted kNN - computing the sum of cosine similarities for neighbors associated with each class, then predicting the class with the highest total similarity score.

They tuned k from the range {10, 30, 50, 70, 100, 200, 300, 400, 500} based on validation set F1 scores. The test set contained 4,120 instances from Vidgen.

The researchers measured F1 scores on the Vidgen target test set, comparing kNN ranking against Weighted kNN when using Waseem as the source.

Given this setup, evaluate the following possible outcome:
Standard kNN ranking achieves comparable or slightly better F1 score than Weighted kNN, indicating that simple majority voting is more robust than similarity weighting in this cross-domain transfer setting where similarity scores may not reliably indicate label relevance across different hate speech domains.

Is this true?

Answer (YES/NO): YES